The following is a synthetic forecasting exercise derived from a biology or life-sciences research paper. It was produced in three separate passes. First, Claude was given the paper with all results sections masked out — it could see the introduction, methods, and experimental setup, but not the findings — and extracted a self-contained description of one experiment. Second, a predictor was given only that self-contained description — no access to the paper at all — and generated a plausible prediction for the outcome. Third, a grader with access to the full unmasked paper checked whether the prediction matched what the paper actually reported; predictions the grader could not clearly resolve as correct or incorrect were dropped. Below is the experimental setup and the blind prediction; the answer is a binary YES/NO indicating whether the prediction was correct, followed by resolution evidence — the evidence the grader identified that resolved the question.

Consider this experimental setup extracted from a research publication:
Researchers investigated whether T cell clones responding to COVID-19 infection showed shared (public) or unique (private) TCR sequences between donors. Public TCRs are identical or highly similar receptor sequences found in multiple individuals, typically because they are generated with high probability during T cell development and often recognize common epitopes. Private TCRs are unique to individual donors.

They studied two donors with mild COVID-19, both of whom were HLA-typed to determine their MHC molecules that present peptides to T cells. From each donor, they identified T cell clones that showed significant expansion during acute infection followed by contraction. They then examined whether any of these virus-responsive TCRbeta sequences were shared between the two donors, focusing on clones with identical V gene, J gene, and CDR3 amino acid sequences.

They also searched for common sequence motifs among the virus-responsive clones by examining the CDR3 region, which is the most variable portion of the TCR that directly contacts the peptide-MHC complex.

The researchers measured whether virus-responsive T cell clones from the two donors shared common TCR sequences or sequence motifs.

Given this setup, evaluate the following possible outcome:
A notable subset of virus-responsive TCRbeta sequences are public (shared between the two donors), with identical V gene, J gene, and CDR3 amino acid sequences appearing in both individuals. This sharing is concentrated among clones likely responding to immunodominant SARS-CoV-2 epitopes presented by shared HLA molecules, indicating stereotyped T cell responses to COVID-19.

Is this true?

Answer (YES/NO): NO